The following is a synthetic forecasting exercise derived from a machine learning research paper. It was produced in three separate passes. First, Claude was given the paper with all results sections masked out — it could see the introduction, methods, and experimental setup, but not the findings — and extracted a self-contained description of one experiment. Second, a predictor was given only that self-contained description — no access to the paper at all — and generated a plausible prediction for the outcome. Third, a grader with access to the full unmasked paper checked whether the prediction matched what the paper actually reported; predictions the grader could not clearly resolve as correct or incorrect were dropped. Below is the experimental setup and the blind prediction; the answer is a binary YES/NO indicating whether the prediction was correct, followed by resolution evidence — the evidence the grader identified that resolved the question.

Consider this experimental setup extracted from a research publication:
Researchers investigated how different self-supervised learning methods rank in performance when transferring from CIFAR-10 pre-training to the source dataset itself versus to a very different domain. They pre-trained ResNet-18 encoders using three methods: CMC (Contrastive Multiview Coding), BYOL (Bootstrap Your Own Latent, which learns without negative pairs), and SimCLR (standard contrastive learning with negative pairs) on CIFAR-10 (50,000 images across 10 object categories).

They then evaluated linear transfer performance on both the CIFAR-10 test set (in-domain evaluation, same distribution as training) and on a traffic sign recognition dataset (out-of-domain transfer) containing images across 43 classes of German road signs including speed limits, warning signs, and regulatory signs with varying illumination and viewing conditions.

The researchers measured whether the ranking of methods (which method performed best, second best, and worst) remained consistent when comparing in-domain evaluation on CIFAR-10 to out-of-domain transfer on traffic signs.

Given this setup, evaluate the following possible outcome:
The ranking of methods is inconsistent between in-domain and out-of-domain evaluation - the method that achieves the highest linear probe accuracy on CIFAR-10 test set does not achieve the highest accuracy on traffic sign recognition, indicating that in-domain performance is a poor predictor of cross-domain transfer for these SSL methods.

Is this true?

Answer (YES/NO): NO